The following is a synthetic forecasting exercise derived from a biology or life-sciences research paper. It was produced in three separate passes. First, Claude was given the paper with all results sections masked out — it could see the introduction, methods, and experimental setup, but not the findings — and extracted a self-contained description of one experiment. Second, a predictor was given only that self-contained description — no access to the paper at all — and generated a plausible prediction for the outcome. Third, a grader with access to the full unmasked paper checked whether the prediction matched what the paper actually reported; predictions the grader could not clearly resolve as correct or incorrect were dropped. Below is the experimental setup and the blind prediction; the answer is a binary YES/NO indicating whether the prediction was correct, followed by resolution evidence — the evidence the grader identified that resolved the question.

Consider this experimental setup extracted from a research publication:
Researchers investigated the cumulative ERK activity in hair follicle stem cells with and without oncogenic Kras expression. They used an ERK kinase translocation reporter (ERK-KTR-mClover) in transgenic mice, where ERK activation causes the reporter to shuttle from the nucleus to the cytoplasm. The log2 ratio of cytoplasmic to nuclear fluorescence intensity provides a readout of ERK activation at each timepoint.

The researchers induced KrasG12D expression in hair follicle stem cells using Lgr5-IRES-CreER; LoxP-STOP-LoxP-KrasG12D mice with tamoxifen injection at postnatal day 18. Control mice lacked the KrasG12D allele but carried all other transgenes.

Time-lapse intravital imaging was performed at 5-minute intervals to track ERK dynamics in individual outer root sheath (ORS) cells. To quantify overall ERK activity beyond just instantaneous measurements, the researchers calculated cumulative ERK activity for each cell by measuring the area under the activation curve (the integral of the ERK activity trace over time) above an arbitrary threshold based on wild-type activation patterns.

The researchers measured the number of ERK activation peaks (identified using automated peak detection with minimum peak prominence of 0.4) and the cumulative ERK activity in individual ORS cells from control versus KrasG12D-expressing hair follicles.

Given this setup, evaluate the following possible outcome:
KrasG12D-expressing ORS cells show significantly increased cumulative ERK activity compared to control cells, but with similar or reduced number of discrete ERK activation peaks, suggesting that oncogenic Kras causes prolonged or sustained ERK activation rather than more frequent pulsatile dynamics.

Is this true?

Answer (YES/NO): YES